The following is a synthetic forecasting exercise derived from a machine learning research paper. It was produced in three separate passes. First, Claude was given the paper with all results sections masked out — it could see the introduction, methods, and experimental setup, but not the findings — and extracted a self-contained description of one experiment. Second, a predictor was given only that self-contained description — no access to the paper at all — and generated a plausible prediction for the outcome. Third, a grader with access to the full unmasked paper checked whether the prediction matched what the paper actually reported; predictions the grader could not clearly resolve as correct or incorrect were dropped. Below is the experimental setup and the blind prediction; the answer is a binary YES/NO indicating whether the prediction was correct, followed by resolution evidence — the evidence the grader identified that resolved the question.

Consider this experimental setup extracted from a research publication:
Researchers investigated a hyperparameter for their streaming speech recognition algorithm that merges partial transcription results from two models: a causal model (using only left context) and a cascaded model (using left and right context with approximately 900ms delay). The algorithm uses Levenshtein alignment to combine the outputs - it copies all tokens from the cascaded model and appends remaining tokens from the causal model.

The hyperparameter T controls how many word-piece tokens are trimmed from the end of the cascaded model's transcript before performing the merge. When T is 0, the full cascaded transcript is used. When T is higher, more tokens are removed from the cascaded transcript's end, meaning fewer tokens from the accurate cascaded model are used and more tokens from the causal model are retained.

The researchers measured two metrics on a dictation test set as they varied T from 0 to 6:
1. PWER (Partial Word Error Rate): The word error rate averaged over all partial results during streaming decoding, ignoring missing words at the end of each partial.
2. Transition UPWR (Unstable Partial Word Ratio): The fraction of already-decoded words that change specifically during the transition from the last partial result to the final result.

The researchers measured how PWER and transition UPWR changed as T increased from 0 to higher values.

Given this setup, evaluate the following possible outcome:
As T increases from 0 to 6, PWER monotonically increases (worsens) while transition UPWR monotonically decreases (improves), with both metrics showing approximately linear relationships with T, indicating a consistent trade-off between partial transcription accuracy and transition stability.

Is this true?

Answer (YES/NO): NO